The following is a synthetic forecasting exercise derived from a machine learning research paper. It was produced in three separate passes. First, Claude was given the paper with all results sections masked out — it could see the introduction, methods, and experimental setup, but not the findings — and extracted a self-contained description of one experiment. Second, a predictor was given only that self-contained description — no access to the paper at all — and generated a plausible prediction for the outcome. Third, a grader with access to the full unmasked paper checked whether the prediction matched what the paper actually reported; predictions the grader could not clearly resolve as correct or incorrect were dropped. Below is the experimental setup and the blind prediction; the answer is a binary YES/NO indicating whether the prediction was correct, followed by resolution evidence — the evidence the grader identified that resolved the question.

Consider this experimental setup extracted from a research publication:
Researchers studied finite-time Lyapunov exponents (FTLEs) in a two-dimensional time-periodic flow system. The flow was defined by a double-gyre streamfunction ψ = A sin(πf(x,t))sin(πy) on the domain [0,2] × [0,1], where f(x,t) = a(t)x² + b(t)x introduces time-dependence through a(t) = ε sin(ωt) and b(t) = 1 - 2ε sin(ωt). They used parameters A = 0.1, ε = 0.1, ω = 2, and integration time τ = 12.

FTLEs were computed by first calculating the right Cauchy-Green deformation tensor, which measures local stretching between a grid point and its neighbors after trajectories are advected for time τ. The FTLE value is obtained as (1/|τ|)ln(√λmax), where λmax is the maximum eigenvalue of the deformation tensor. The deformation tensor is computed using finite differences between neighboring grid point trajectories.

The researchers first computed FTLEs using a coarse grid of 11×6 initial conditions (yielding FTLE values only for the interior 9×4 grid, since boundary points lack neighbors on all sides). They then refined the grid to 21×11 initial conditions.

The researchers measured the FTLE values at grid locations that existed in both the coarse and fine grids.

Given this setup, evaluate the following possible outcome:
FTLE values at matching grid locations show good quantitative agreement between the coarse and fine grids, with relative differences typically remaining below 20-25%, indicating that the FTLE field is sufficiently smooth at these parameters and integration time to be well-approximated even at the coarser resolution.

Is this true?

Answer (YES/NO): NO